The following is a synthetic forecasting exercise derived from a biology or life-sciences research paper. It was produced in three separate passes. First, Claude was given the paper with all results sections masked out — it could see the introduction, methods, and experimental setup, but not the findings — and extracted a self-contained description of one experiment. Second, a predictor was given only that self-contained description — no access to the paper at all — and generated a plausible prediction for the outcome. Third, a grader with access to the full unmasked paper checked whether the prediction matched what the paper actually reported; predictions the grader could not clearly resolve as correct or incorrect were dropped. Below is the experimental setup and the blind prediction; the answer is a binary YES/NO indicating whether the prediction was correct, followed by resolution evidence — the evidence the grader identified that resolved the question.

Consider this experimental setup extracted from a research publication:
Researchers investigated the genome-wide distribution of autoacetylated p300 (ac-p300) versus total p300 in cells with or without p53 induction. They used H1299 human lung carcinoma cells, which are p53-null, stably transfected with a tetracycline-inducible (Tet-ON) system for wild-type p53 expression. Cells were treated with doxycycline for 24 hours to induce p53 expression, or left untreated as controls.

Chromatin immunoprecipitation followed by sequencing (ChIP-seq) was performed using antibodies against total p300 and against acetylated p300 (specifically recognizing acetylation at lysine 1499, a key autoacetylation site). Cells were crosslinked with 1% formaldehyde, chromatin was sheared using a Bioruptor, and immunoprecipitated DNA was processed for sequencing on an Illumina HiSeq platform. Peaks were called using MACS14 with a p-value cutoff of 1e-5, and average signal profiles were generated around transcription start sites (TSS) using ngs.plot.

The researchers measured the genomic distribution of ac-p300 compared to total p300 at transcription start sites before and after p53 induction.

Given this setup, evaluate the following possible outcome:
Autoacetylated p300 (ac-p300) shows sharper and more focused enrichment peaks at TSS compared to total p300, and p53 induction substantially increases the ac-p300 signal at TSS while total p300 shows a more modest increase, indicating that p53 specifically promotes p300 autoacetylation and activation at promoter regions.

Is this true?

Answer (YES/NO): YES